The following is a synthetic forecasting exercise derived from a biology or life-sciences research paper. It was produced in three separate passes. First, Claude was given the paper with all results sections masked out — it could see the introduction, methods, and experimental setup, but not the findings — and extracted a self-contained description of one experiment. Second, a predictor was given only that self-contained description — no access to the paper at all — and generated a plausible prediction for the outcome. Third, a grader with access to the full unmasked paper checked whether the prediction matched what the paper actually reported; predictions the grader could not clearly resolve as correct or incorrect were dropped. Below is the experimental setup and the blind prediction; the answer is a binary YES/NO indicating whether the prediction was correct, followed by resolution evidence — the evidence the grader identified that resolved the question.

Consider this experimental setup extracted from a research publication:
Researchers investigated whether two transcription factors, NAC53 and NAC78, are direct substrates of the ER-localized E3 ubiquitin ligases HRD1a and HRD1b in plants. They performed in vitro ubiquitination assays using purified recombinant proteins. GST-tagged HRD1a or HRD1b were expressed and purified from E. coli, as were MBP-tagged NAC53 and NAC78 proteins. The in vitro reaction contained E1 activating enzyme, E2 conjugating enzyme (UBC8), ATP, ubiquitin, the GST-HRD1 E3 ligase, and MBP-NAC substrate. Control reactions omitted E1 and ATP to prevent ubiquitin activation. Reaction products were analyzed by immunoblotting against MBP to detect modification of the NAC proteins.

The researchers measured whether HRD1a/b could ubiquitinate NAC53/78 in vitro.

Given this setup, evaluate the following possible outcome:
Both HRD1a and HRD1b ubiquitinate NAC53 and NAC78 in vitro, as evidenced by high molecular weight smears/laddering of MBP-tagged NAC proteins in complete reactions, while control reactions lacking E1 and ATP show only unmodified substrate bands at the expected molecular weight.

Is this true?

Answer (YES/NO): YES